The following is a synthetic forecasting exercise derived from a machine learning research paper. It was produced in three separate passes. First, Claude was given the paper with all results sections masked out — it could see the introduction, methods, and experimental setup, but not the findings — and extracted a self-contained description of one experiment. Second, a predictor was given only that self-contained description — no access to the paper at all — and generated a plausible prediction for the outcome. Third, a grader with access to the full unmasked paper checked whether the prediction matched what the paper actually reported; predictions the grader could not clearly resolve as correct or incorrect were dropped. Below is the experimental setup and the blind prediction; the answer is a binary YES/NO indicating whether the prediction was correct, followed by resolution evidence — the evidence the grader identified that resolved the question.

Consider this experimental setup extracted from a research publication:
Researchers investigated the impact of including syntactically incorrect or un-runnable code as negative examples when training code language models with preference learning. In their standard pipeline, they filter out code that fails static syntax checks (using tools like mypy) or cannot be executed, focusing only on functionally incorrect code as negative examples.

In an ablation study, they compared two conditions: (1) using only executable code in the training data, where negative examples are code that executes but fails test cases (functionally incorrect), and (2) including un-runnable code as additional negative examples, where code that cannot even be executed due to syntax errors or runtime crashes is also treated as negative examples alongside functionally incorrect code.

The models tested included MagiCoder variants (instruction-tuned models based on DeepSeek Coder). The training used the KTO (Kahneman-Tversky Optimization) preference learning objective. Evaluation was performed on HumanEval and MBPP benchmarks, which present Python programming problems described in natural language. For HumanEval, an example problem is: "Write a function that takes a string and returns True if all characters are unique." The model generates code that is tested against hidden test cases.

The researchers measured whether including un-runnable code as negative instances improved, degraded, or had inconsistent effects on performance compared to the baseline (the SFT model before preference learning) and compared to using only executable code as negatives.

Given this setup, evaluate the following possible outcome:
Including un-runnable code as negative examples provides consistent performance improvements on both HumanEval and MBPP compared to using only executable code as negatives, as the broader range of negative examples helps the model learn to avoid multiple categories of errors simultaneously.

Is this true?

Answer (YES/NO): NO